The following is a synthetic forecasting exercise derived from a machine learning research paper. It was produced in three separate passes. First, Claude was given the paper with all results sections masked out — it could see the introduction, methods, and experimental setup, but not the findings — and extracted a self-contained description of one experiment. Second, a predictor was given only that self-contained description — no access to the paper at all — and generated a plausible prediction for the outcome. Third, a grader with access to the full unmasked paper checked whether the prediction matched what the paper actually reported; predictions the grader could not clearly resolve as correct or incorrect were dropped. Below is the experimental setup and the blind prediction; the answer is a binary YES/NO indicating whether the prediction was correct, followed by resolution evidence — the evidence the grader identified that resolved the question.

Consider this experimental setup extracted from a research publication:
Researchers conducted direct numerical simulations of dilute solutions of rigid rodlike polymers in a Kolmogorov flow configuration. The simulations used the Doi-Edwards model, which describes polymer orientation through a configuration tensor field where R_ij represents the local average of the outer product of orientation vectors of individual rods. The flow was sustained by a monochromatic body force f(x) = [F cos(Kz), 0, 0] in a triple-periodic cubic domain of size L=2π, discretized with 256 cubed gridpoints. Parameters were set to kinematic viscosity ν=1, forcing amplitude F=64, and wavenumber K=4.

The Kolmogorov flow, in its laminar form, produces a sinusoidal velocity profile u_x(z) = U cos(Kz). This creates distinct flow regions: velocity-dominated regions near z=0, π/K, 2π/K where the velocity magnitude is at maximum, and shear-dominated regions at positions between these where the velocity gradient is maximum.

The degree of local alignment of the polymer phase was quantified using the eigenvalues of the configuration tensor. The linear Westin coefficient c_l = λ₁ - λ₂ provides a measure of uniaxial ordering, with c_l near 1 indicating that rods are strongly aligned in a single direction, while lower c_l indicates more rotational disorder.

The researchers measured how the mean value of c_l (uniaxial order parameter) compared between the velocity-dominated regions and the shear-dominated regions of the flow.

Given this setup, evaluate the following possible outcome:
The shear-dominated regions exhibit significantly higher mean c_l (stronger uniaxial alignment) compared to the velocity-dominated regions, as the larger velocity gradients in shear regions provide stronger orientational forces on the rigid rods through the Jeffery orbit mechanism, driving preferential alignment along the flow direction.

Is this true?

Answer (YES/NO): YES